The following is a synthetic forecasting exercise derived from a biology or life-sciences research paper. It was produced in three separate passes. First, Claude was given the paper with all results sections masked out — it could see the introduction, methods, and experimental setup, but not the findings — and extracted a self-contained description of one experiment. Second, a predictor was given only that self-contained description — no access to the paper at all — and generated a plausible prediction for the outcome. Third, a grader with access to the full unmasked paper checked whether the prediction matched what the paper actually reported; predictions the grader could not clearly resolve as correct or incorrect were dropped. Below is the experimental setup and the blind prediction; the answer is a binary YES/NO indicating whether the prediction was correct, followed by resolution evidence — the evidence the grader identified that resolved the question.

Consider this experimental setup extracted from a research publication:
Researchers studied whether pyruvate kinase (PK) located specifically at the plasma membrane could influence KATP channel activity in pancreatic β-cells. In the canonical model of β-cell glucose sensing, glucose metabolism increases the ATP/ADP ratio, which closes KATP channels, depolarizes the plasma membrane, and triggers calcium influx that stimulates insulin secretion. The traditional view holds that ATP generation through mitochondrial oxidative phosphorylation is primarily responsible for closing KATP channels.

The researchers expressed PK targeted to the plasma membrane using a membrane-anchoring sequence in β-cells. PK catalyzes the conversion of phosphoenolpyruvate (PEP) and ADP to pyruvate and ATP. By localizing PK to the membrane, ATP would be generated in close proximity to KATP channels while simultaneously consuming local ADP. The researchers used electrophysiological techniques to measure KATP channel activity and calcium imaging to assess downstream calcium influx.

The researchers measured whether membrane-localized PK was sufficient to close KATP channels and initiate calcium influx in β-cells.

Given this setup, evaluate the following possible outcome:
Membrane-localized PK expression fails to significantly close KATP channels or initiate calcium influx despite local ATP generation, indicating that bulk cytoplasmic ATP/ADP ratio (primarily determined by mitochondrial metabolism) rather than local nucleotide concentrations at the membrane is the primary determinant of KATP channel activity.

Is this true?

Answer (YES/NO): NO